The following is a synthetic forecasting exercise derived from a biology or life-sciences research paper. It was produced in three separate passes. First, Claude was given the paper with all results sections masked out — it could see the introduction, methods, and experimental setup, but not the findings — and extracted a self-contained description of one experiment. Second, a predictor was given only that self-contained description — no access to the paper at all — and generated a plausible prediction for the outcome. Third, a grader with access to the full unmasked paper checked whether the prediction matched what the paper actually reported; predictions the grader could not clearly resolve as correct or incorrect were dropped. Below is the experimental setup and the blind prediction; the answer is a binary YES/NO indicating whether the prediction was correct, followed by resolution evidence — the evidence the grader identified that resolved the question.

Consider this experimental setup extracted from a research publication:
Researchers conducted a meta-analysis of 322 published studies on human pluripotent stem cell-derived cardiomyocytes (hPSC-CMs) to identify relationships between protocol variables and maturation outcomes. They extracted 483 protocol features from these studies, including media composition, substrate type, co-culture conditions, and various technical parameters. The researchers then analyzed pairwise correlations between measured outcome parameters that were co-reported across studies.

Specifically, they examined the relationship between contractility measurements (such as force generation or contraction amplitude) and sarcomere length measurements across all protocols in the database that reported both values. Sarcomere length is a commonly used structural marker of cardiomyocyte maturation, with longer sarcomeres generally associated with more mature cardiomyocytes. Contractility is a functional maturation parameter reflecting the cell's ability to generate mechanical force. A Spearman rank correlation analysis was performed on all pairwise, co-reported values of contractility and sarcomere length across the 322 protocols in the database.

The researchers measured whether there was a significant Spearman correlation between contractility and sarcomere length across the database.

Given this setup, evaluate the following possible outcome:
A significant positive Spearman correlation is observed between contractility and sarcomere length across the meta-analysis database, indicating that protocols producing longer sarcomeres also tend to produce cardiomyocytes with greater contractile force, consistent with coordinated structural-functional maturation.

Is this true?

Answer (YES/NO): NO